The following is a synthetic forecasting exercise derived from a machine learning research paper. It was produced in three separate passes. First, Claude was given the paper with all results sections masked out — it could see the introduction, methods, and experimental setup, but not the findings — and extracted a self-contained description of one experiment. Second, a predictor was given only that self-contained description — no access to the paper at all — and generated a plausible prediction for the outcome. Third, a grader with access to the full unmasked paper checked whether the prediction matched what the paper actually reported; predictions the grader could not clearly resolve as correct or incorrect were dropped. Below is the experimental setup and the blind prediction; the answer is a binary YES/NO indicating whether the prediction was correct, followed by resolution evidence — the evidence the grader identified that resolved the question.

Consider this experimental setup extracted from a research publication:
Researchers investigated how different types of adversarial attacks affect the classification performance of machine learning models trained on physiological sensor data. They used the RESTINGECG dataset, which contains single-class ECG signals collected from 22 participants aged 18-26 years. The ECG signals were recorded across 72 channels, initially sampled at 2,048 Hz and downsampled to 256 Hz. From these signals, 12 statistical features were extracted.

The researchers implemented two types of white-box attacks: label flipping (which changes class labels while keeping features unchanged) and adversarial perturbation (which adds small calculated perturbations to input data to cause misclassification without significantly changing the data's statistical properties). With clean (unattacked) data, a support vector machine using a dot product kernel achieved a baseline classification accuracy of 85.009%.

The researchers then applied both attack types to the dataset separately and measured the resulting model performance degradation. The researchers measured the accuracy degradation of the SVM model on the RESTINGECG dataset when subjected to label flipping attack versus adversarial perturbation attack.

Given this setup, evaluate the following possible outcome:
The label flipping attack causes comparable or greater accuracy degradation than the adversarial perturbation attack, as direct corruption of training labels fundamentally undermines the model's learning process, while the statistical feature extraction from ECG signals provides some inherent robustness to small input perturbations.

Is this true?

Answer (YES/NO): YES